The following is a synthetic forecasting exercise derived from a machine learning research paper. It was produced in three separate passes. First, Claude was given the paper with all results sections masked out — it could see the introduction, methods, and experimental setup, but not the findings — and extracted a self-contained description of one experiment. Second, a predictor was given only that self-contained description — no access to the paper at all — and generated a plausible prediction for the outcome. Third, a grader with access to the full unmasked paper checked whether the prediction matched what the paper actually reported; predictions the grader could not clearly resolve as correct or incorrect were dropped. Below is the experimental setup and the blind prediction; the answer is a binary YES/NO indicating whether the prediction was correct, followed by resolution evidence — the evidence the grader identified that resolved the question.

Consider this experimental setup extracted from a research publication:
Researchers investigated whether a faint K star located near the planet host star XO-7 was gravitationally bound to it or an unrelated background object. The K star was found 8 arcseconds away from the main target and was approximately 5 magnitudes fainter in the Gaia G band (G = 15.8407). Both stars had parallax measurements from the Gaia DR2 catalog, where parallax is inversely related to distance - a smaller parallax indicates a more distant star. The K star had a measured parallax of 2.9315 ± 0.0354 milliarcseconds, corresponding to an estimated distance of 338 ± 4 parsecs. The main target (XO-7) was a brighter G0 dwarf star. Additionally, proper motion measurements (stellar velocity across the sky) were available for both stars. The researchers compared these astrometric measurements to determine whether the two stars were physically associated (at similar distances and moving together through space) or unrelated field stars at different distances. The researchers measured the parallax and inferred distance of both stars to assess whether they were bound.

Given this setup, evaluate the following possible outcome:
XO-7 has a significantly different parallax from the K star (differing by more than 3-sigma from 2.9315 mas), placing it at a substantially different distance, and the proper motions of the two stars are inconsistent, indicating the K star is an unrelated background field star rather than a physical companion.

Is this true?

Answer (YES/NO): YES